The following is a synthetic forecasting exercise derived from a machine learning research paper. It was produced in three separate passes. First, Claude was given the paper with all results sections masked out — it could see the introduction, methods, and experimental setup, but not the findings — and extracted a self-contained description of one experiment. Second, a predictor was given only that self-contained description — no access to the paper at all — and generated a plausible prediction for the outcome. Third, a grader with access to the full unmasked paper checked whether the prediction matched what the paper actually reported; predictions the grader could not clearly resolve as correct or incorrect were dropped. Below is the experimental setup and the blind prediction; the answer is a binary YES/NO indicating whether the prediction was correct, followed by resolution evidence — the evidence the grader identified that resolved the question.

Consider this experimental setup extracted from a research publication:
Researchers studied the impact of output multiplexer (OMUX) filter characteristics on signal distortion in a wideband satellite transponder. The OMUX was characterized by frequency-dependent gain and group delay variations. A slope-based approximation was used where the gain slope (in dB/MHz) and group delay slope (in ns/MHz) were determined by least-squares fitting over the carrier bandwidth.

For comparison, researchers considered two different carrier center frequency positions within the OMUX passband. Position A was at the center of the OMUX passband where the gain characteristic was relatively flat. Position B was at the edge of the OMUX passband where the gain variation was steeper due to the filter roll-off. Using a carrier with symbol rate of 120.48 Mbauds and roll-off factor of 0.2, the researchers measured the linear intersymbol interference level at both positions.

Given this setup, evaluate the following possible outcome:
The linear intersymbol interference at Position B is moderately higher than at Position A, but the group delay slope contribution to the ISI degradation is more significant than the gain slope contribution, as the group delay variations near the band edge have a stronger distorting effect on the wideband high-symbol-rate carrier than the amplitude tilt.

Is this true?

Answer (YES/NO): NO